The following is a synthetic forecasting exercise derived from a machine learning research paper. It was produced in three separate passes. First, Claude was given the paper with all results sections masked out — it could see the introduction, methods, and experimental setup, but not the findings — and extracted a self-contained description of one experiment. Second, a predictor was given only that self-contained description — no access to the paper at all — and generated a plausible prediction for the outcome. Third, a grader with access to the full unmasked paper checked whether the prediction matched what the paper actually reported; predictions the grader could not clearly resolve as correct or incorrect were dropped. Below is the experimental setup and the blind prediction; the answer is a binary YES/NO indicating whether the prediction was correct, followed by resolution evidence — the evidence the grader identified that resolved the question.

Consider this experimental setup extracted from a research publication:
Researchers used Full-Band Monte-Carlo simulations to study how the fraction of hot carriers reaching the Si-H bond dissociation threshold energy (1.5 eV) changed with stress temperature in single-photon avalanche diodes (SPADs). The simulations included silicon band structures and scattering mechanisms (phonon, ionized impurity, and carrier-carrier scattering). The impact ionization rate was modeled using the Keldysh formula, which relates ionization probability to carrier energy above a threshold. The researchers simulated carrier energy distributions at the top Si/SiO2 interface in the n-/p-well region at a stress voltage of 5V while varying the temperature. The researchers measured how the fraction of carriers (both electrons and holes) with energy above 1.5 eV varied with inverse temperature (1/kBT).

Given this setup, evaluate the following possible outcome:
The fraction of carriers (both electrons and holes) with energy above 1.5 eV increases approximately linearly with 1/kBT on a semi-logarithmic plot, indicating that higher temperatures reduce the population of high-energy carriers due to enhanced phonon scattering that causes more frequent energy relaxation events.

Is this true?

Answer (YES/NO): NO